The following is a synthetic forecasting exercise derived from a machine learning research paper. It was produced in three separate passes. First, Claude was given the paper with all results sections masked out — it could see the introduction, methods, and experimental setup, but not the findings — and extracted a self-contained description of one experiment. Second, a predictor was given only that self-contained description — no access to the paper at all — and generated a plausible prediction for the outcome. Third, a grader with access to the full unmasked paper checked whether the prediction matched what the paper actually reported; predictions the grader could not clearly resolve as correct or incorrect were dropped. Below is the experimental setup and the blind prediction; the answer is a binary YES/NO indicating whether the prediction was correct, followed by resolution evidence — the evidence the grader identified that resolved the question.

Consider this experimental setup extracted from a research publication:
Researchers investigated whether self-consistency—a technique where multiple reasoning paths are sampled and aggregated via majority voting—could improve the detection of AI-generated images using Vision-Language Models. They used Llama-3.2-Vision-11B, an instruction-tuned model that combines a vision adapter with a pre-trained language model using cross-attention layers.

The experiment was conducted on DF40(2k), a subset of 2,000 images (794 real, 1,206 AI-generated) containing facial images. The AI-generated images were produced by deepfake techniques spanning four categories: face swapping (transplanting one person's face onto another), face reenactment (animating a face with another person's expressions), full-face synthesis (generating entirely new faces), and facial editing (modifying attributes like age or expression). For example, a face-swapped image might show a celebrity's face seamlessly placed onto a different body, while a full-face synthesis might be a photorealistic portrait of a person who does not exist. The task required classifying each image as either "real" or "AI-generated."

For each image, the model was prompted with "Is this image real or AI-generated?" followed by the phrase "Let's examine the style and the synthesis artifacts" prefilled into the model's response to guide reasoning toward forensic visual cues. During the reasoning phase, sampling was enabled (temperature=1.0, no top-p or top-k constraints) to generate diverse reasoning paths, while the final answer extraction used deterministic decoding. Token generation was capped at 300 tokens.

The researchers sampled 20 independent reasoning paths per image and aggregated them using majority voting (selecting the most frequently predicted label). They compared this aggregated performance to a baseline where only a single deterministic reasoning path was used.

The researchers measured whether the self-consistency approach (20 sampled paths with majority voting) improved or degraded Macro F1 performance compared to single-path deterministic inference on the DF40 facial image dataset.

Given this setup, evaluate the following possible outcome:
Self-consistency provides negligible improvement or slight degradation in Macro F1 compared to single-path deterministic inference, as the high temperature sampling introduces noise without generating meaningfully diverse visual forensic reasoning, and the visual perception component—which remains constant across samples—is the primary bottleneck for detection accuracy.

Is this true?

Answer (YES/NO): YES